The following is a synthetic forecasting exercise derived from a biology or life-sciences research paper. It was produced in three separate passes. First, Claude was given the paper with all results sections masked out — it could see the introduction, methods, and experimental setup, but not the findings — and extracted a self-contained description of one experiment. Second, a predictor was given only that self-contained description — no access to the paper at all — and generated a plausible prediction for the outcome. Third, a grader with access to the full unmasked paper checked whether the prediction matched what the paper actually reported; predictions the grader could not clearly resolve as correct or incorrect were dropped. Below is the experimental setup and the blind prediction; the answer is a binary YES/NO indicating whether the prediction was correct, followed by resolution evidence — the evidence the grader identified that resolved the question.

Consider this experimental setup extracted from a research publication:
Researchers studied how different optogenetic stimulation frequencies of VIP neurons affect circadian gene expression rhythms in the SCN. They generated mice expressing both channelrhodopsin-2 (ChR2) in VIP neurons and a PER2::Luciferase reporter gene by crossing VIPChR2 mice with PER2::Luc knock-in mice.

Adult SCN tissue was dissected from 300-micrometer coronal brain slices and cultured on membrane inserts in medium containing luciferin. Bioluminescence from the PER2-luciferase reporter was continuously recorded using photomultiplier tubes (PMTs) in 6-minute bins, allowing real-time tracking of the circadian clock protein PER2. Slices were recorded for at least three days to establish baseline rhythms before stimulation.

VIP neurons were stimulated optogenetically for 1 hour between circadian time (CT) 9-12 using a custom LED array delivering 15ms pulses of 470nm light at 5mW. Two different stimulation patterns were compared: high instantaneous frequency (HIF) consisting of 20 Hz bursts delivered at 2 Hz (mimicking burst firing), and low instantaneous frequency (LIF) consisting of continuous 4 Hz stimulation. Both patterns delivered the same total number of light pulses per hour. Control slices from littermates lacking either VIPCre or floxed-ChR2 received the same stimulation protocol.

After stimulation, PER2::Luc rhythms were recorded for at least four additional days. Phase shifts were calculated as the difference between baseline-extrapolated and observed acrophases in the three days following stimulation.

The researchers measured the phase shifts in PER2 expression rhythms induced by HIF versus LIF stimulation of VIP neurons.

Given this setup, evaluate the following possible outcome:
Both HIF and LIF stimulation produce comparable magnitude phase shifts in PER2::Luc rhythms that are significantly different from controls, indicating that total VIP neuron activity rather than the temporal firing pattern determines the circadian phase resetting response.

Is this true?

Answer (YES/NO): NO